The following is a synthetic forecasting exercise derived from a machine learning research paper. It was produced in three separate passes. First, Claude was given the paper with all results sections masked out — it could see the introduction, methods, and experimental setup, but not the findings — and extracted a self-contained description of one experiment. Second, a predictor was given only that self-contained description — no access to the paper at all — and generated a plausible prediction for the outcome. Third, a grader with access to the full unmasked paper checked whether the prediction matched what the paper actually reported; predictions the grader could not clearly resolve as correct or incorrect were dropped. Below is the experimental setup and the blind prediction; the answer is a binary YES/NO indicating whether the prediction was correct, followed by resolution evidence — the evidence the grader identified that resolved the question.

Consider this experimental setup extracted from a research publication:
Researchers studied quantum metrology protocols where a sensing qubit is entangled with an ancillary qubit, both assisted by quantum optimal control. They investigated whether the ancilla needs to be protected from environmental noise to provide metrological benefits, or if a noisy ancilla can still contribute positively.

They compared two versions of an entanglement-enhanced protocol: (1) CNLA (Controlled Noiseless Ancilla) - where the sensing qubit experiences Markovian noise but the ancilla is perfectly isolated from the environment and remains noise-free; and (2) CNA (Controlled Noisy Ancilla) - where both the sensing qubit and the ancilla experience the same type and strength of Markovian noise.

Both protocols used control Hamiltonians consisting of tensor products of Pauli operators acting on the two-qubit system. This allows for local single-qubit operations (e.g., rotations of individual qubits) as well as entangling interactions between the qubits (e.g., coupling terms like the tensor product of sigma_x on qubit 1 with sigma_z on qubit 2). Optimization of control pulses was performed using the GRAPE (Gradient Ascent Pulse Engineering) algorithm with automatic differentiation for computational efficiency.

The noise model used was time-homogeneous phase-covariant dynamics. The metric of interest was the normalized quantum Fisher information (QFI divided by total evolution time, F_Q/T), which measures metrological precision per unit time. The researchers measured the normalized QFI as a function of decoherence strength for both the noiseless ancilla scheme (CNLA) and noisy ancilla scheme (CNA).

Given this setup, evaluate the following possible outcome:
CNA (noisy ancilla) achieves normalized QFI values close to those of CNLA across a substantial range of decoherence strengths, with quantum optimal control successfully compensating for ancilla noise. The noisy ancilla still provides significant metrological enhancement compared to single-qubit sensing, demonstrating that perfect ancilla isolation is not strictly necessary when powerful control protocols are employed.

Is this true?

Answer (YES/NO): NO